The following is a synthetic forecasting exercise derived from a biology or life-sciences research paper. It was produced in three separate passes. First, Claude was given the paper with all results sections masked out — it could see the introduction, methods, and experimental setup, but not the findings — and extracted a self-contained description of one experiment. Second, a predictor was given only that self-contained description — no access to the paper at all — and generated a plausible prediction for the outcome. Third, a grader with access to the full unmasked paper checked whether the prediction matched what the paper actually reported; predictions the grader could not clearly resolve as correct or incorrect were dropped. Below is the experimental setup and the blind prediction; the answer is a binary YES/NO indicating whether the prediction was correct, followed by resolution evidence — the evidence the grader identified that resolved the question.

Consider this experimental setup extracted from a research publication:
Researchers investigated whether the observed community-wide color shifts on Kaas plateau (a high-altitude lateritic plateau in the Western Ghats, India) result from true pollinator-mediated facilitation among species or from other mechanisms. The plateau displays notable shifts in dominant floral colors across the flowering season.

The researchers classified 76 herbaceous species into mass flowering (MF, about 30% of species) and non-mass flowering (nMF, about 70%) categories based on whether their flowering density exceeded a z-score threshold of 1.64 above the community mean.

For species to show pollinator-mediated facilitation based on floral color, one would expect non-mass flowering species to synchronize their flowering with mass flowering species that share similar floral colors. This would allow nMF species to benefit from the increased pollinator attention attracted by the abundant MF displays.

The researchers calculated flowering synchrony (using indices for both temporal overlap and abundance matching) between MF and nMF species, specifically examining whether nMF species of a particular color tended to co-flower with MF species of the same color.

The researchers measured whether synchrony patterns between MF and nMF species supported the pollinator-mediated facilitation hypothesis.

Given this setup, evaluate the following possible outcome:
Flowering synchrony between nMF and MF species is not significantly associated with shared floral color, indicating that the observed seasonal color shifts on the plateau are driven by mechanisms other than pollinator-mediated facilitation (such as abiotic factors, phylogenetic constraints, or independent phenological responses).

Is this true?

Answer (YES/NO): YES